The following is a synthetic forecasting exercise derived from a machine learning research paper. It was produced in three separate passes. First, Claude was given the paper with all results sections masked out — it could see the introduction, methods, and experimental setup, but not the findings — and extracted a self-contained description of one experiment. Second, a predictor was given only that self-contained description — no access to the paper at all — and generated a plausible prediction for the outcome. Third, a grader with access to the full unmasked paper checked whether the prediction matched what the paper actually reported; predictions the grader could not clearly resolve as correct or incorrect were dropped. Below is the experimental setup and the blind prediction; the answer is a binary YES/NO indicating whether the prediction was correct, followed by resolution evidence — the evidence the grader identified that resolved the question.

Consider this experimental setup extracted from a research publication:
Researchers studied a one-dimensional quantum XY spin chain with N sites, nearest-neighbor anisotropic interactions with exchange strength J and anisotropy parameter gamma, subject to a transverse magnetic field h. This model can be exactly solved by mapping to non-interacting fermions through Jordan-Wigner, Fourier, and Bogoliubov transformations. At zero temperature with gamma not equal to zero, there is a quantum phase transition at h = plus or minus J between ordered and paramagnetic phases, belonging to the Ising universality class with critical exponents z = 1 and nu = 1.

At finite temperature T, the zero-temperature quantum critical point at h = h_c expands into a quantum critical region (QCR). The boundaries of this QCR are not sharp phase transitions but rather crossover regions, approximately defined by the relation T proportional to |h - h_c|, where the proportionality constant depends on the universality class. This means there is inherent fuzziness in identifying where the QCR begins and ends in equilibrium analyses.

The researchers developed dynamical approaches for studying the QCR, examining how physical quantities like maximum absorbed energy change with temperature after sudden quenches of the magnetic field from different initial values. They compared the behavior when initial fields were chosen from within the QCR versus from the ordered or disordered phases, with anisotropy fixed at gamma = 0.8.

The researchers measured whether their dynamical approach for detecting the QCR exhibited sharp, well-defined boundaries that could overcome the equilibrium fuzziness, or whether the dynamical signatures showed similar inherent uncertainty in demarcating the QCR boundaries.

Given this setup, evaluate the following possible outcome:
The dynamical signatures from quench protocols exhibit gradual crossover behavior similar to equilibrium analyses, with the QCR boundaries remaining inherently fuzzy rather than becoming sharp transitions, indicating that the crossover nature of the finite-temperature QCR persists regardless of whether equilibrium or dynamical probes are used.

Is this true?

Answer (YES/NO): YES